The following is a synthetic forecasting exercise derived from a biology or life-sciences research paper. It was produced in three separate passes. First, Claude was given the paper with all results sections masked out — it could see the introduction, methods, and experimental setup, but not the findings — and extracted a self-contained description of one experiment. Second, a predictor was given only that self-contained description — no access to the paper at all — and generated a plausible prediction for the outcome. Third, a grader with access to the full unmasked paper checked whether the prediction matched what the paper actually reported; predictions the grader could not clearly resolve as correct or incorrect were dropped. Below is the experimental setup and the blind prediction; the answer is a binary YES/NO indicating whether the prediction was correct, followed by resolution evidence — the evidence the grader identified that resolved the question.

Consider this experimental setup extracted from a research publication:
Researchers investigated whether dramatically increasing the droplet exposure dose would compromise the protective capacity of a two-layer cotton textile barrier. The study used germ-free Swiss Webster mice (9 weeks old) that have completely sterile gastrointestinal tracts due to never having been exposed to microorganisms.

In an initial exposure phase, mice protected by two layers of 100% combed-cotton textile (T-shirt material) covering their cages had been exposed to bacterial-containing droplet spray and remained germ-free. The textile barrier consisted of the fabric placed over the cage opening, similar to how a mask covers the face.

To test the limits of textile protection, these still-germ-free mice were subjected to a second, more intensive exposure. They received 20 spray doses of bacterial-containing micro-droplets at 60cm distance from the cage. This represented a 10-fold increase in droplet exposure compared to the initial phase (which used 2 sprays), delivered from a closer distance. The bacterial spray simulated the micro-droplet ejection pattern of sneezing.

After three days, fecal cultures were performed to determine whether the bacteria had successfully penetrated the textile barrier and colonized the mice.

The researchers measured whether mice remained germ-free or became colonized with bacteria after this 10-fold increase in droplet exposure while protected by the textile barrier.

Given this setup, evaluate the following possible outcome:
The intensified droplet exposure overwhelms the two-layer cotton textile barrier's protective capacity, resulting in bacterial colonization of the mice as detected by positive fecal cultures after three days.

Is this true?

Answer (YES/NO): NO